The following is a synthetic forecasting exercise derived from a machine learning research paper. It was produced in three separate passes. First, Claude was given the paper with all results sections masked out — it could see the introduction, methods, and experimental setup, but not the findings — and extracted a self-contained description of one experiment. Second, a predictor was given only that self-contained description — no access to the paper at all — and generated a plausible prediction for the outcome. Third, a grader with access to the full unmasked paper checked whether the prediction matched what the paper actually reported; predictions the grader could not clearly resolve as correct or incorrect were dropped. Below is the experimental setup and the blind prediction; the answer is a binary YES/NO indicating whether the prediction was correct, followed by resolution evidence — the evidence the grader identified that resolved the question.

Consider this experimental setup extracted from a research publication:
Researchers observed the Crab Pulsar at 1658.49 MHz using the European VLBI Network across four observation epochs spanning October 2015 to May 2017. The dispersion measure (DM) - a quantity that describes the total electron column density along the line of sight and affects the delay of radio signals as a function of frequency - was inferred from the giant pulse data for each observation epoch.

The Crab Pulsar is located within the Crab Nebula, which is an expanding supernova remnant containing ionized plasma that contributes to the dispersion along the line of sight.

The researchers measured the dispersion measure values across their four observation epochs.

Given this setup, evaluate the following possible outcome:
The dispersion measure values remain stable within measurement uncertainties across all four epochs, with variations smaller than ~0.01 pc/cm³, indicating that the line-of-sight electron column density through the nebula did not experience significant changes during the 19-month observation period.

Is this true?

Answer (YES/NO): NO